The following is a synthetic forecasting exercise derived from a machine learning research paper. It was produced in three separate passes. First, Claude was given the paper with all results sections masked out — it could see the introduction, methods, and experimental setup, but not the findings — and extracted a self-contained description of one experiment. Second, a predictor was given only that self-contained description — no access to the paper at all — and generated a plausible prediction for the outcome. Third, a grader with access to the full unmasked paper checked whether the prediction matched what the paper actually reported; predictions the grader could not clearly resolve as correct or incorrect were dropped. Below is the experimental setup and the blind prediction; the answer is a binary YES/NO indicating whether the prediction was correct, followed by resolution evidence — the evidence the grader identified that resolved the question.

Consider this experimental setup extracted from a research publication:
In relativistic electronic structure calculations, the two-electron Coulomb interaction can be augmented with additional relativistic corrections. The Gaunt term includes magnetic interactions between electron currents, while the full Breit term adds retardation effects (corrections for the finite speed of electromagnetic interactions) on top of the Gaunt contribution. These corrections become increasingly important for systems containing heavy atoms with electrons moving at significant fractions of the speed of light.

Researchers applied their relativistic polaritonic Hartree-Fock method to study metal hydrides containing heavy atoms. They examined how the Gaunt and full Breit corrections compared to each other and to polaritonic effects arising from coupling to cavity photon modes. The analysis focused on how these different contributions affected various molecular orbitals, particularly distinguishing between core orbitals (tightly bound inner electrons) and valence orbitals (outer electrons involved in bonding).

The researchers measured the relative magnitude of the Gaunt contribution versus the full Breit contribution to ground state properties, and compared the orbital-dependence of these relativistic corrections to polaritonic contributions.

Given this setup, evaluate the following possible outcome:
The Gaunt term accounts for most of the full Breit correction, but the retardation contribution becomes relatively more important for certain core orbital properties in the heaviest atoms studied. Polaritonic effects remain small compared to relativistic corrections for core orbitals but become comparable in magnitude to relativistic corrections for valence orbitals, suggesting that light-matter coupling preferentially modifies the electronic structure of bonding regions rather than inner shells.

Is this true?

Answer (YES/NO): NO